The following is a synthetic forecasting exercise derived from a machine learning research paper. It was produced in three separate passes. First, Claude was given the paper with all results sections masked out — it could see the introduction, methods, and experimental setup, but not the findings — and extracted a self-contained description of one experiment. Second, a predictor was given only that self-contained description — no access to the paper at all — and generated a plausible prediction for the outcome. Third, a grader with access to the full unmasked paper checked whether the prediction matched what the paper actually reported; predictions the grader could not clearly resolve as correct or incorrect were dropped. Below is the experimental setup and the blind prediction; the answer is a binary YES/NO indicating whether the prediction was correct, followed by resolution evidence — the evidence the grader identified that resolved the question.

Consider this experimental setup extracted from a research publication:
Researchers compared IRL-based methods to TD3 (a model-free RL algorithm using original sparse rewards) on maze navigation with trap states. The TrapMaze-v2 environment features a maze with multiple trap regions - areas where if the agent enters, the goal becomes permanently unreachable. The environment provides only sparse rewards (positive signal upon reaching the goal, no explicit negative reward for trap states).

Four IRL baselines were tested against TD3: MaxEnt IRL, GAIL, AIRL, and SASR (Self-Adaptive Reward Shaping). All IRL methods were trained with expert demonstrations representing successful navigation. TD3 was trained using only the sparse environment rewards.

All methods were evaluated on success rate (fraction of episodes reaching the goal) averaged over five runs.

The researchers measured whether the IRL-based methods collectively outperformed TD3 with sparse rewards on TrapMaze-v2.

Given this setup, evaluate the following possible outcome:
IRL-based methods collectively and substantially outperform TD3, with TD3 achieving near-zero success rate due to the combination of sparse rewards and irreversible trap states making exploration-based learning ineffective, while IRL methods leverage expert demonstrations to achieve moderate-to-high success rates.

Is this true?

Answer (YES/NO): NO